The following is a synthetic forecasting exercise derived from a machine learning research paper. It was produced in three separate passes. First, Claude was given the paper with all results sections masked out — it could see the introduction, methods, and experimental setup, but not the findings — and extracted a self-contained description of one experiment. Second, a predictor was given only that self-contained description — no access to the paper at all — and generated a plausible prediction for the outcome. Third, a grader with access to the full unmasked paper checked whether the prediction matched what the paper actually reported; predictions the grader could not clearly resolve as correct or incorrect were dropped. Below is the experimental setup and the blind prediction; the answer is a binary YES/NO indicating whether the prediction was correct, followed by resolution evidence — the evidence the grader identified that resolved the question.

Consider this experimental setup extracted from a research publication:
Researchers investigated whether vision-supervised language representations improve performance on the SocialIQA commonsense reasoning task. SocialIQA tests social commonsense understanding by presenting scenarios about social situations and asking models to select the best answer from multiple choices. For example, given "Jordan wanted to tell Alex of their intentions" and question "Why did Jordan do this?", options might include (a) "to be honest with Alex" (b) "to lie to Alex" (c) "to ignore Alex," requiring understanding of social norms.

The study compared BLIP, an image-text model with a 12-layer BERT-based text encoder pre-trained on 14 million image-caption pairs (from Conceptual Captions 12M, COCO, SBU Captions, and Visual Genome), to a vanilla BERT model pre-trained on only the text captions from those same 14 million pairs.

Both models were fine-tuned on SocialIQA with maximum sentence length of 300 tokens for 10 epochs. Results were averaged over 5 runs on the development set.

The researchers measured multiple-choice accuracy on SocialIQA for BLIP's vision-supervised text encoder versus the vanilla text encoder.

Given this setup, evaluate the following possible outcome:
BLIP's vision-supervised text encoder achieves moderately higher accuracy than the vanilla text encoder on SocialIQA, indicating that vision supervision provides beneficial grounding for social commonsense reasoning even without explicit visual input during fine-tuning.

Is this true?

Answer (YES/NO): NO